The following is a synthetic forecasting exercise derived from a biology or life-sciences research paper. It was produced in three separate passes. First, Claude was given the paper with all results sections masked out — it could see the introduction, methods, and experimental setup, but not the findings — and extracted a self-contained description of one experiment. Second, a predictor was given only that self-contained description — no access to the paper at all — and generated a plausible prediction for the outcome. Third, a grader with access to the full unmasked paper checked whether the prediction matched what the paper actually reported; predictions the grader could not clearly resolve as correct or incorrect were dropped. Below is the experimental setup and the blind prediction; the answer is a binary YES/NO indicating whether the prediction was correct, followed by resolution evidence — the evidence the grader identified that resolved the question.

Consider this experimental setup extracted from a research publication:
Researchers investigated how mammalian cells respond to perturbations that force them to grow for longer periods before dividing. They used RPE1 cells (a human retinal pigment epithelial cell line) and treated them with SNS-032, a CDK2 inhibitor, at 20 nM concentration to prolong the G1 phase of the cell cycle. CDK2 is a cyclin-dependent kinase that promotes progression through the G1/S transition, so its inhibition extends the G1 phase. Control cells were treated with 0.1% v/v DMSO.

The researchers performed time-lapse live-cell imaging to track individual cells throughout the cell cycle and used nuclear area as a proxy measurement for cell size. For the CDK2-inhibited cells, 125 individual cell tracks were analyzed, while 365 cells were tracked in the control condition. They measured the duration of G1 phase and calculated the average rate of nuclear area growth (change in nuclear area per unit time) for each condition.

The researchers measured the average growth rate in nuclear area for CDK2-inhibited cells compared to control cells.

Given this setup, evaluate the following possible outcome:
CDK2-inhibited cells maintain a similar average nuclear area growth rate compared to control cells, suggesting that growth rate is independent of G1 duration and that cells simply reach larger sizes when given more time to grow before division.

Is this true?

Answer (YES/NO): NO